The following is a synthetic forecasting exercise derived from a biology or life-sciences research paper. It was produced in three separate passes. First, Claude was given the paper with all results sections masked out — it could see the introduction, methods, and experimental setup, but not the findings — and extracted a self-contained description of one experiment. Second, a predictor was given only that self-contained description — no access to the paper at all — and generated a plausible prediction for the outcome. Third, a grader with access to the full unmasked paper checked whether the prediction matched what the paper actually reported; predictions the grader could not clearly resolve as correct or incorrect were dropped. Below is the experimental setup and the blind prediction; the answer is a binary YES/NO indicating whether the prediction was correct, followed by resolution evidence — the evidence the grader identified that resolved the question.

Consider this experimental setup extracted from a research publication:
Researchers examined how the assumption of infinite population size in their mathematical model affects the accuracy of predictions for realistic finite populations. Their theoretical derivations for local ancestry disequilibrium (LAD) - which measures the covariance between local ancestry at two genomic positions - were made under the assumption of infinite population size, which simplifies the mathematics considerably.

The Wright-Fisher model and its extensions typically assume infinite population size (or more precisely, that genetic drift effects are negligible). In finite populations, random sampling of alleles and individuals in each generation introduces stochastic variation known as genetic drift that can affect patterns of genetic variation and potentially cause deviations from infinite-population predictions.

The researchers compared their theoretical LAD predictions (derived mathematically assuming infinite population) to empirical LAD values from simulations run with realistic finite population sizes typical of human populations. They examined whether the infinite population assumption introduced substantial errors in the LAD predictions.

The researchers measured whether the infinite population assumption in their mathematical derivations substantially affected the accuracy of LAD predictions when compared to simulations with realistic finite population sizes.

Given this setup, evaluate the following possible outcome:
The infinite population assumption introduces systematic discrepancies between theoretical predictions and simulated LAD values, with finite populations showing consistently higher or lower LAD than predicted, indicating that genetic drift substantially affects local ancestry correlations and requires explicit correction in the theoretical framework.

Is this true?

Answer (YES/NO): NO